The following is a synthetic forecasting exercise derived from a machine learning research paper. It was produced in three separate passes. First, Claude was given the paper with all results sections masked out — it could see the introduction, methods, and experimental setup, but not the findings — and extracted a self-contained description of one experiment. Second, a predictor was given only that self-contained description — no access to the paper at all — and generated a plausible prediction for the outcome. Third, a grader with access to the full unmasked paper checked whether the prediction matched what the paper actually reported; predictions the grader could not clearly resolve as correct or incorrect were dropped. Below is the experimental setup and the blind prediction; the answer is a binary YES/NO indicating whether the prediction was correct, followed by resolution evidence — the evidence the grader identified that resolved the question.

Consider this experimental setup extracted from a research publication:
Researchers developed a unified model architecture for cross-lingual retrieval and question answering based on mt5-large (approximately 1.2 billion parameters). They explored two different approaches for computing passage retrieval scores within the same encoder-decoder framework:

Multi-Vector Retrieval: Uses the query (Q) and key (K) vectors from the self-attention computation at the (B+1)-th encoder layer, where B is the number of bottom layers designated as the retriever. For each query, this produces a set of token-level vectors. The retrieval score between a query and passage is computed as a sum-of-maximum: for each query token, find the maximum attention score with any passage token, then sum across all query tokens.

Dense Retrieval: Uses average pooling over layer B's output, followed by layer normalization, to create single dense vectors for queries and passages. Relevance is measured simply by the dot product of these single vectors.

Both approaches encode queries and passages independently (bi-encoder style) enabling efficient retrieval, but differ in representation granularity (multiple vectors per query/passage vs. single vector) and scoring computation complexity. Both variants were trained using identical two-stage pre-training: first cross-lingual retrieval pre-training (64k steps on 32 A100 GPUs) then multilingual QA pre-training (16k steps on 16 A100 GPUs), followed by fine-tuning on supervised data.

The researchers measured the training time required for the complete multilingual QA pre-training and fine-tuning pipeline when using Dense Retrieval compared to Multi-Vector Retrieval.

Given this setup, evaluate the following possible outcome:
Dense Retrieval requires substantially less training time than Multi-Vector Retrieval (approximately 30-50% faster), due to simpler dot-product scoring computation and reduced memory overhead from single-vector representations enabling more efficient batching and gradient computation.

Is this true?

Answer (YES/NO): YES